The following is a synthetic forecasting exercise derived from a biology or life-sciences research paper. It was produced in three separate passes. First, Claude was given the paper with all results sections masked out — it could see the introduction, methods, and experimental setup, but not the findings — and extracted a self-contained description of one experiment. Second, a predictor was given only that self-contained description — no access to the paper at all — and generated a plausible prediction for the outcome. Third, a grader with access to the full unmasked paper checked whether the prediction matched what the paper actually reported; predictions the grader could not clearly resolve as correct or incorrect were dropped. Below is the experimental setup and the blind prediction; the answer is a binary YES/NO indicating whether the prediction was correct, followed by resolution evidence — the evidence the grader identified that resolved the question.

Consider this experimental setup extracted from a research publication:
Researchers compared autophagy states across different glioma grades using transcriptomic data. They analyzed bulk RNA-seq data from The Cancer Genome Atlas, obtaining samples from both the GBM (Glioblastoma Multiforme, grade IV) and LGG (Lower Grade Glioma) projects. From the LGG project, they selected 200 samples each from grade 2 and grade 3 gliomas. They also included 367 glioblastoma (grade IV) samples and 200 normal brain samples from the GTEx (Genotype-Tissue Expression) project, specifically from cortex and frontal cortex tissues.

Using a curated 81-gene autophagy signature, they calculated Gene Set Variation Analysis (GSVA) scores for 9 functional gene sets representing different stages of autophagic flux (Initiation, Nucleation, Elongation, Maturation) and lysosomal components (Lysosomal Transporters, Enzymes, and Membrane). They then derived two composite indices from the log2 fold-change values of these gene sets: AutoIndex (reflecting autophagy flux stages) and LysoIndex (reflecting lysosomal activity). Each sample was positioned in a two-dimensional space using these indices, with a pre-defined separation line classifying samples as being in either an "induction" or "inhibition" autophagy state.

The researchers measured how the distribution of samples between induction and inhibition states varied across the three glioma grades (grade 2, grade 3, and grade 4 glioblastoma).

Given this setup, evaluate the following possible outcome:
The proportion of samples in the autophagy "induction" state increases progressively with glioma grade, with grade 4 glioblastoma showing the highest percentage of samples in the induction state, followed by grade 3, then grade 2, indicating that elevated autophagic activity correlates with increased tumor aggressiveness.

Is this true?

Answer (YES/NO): NO